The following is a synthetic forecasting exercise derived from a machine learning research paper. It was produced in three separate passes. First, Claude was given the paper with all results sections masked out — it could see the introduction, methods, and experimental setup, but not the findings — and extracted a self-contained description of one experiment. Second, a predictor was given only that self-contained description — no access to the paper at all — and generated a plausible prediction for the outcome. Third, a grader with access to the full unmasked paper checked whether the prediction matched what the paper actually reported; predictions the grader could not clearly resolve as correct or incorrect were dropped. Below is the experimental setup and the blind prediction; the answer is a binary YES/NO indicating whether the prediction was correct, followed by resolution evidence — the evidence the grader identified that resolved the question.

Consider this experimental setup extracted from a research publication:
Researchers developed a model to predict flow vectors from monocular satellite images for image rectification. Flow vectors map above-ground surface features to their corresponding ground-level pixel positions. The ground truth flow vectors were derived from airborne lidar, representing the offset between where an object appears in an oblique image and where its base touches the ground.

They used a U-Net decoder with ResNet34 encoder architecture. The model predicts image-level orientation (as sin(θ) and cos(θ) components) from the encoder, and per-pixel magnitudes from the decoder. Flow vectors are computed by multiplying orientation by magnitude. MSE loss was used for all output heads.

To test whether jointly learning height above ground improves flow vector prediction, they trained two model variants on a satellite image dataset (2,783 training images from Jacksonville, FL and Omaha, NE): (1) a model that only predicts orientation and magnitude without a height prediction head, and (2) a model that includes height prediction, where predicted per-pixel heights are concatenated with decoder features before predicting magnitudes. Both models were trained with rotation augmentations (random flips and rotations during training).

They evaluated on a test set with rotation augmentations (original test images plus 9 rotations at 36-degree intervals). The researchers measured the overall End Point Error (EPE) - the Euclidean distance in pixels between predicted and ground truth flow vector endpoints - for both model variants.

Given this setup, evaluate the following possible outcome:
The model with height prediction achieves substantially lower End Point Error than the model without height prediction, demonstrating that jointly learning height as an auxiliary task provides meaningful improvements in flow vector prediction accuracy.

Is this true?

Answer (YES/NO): NO